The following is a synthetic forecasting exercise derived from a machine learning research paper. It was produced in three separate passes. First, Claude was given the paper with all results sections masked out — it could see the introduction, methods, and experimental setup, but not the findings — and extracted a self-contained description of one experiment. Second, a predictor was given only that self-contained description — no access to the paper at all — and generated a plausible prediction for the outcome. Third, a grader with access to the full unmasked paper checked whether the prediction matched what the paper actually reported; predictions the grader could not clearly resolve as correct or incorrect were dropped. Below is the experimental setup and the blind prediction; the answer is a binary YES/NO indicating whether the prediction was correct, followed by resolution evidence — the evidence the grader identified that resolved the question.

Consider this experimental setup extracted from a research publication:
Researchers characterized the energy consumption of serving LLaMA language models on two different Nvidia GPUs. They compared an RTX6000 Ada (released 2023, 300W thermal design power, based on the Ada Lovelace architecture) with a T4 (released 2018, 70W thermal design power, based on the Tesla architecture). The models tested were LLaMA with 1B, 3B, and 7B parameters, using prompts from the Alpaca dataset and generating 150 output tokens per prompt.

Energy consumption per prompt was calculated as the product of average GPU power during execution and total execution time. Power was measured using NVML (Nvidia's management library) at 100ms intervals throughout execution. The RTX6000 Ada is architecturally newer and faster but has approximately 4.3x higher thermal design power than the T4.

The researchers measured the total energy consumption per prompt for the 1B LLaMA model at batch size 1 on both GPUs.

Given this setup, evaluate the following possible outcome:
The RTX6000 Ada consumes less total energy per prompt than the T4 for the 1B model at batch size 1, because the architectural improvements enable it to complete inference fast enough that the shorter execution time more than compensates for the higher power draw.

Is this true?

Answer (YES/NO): NO